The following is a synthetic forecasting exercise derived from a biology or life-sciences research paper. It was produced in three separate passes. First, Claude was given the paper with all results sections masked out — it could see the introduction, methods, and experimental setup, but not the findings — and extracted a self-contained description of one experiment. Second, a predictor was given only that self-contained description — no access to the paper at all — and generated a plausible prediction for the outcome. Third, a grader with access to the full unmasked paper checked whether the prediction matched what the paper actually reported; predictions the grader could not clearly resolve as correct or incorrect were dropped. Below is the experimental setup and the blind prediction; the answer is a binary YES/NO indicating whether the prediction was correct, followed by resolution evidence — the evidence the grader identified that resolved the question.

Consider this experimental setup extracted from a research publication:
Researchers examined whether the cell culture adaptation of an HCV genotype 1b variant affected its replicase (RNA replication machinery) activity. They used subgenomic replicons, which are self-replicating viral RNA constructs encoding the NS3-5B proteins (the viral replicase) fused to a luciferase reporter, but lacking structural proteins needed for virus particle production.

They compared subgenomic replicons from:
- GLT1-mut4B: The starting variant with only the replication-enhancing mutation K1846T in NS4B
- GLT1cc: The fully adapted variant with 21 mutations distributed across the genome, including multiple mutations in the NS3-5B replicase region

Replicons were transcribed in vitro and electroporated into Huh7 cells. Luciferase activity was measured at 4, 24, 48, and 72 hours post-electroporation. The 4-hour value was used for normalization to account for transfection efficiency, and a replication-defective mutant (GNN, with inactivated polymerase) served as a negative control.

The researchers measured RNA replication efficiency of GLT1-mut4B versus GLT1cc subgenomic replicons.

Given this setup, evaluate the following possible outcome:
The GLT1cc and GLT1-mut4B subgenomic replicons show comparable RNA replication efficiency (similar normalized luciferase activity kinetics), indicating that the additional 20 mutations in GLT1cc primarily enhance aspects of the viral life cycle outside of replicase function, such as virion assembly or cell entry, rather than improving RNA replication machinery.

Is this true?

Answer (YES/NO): NO